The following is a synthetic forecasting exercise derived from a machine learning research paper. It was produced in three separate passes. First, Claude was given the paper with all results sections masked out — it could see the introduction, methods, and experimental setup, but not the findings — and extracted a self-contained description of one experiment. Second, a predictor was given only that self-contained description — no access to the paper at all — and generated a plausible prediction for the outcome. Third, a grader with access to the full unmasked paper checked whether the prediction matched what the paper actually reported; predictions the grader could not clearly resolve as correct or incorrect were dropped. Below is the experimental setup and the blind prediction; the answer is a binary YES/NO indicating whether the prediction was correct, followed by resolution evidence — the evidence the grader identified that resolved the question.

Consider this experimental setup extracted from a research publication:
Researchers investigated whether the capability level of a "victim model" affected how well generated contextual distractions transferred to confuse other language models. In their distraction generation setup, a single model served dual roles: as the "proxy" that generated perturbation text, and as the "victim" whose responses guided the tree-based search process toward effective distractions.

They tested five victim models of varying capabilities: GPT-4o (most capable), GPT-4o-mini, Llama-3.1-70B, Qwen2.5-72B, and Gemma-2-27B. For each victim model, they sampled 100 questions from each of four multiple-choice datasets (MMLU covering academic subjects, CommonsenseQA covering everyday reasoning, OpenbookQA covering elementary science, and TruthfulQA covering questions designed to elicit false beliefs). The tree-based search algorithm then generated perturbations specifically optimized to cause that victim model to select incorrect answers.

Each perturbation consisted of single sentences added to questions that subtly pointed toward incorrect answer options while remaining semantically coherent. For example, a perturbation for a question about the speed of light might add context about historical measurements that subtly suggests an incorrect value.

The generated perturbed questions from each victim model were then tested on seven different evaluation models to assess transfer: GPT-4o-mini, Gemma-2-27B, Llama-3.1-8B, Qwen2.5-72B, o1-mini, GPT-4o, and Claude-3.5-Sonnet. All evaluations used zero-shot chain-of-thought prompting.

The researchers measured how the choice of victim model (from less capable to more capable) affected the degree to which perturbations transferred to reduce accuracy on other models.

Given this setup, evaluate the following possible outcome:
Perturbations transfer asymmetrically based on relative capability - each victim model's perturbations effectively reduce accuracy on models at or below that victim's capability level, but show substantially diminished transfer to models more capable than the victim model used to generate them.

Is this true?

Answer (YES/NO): NO